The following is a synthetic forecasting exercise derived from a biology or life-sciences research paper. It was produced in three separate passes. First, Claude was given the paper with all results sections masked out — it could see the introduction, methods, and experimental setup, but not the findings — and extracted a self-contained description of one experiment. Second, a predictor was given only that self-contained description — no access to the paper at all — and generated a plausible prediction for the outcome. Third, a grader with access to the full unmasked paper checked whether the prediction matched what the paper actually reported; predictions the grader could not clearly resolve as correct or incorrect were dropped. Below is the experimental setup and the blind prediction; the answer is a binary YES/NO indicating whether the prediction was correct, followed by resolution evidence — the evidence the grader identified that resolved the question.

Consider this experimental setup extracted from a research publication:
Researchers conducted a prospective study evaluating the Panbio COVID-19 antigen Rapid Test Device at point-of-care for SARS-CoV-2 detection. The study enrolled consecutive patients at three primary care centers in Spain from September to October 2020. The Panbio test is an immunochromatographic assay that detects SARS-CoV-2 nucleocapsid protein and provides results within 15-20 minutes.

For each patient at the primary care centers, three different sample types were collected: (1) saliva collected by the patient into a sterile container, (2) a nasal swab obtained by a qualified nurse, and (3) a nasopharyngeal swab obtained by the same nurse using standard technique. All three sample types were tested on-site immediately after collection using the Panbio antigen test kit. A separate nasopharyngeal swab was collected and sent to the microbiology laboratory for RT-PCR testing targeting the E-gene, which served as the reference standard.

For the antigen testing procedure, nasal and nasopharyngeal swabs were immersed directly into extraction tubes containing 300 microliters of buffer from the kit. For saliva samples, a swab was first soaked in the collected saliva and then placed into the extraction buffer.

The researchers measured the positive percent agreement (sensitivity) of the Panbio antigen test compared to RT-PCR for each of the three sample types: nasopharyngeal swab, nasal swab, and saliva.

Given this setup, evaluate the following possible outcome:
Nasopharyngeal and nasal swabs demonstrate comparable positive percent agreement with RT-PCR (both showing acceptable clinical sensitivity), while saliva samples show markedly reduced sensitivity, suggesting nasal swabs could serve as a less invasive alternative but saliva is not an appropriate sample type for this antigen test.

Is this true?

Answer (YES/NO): NO